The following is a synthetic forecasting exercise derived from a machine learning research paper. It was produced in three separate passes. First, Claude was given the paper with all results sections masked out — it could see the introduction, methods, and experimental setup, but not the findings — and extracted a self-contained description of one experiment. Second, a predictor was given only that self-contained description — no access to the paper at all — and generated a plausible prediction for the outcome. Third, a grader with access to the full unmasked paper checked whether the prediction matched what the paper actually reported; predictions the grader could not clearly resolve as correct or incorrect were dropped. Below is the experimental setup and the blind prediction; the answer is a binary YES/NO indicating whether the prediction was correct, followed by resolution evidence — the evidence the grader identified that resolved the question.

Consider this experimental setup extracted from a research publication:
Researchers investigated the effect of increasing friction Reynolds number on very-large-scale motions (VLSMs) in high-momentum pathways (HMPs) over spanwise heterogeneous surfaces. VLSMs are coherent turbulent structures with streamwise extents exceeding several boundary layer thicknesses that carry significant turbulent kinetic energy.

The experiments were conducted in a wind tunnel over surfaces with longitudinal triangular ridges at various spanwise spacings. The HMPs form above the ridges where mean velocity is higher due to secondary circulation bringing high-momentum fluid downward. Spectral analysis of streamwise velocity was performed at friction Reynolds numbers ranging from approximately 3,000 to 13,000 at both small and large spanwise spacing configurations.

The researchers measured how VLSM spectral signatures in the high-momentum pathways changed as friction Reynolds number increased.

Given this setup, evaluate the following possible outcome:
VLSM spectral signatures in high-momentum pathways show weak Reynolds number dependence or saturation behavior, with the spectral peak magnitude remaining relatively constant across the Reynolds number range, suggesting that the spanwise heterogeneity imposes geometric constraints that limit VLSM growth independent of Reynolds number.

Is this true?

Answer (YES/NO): NO